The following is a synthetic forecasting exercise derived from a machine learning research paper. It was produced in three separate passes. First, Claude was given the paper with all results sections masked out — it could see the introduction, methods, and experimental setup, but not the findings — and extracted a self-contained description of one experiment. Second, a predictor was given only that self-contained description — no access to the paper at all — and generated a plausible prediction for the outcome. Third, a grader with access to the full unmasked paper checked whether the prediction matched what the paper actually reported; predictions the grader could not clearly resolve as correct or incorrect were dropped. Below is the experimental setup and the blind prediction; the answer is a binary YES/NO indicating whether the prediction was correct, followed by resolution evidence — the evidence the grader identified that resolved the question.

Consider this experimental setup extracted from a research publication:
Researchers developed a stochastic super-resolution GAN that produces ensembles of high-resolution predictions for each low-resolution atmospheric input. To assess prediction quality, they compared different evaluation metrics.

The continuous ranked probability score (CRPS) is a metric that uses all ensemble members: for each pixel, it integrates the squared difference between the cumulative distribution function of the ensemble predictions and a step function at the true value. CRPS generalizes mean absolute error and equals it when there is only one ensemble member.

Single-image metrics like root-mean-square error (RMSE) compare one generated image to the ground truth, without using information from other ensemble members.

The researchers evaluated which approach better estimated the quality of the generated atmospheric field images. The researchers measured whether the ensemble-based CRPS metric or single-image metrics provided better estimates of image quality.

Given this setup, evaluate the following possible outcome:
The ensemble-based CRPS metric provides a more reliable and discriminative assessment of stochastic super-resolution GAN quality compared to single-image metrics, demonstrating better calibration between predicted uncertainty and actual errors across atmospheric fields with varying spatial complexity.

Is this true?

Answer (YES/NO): NO